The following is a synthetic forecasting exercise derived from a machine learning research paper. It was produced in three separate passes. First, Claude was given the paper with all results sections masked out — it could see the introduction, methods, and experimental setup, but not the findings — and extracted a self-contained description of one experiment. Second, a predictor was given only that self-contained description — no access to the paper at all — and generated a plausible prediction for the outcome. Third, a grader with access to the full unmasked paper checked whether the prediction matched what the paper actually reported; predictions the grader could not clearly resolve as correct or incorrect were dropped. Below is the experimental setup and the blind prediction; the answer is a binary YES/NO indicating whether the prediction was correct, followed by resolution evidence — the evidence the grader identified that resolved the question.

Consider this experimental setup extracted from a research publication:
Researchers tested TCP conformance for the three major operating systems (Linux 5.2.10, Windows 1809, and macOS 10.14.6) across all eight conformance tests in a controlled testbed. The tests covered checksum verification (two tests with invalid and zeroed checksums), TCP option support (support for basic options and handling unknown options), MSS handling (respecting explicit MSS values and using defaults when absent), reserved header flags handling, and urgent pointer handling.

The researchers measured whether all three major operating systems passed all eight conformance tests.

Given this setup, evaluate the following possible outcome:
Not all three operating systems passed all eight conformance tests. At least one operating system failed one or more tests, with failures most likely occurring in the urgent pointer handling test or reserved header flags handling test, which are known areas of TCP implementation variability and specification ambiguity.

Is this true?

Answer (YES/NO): NO